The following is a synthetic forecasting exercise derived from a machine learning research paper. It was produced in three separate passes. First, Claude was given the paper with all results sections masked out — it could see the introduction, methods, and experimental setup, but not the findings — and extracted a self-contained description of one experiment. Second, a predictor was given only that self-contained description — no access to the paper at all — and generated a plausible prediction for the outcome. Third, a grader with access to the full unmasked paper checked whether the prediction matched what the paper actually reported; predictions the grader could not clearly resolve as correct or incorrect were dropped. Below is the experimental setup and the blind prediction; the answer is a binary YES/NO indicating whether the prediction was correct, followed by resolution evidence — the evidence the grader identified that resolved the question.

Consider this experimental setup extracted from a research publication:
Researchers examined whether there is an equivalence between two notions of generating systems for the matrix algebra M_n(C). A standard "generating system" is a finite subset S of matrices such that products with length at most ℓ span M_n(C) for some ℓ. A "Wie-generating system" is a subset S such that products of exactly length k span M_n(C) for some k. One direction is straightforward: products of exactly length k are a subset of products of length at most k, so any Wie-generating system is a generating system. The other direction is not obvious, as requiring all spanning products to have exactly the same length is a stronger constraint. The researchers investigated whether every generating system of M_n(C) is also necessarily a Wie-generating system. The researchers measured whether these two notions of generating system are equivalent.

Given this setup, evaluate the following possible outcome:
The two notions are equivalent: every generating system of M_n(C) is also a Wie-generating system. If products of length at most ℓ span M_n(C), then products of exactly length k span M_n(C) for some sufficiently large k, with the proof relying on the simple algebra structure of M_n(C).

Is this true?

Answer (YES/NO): YES